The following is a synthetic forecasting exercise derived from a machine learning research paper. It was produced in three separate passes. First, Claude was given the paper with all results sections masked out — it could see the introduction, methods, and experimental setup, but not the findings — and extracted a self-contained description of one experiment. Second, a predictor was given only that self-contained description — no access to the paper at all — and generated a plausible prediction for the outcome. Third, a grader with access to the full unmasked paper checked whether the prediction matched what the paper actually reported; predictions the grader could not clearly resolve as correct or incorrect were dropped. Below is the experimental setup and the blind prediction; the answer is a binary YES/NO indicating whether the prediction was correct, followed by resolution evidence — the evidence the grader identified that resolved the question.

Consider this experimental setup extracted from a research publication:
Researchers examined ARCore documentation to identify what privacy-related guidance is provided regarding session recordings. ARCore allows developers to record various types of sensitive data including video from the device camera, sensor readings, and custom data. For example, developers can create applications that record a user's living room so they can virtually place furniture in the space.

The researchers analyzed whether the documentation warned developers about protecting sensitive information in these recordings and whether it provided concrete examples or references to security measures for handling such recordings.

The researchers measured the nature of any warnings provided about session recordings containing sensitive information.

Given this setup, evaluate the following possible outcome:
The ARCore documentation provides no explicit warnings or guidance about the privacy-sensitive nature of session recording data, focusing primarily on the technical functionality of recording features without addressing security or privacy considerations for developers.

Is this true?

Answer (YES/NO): NO